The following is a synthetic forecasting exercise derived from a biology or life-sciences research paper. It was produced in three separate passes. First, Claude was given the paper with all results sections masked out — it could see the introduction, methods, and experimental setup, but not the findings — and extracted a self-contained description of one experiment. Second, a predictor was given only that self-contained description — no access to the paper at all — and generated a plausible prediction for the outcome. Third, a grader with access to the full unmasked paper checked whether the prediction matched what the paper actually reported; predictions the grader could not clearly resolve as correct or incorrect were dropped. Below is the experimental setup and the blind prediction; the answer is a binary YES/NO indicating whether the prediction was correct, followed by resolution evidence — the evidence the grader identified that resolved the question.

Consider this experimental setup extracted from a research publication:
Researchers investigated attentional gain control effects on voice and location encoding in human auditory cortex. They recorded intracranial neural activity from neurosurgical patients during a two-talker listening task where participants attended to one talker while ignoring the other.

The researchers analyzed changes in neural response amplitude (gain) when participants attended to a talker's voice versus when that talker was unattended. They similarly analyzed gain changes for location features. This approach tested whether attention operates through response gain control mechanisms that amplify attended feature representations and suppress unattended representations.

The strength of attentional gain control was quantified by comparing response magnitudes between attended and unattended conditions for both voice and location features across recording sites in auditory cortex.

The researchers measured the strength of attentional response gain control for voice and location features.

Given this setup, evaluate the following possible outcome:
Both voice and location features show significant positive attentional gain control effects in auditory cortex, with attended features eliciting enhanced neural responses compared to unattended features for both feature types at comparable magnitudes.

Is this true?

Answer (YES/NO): NO